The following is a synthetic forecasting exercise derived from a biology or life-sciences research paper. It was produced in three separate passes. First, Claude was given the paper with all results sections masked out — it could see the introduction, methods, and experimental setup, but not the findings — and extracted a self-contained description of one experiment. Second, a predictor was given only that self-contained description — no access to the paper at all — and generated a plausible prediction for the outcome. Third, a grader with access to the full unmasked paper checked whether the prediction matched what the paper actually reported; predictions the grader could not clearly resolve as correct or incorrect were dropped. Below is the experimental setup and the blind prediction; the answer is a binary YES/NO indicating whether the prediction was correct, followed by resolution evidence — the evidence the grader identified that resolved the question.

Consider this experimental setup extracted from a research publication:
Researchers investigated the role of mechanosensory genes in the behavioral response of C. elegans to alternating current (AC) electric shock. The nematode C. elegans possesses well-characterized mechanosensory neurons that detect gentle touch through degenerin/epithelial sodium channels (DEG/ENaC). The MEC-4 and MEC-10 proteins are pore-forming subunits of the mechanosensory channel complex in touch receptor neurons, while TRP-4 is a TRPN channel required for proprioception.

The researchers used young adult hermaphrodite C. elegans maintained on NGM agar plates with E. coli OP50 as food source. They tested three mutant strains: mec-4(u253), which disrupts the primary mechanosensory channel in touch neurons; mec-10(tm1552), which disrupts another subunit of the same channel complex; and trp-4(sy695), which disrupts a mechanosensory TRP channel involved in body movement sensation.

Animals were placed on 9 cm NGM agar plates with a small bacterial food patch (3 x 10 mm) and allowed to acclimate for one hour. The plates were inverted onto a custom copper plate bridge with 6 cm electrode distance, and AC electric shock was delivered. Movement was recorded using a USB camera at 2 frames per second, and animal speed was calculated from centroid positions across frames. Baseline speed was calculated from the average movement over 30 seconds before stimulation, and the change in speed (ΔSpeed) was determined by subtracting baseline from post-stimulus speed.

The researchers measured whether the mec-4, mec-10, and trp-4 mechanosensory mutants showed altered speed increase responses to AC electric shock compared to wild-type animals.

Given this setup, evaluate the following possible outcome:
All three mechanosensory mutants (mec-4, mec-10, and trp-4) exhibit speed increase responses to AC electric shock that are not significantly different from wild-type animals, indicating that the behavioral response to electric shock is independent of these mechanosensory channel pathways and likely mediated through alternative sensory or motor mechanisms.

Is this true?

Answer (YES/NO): NO